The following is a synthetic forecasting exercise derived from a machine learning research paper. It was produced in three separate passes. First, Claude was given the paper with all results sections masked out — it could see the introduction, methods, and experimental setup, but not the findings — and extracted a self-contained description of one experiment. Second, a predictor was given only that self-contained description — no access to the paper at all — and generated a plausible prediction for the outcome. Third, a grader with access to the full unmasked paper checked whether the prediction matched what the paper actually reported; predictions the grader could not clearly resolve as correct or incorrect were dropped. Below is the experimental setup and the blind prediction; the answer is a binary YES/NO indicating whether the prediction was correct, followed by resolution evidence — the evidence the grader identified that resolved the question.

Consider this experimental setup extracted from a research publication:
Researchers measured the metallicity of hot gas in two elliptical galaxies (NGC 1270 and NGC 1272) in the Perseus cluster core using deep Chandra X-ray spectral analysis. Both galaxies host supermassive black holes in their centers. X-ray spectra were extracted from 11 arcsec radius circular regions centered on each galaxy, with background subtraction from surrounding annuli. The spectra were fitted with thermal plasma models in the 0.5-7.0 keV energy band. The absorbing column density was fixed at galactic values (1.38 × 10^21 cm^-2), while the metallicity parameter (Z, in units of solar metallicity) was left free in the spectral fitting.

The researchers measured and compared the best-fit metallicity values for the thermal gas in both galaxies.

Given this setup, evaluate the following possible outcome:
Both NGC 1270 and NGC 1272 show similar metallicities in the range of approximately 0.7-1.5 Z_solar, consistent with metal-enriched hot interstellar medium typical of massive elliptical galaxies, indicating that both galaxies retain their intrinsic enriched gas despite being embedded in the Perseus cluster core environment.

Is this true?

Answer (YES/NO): NO